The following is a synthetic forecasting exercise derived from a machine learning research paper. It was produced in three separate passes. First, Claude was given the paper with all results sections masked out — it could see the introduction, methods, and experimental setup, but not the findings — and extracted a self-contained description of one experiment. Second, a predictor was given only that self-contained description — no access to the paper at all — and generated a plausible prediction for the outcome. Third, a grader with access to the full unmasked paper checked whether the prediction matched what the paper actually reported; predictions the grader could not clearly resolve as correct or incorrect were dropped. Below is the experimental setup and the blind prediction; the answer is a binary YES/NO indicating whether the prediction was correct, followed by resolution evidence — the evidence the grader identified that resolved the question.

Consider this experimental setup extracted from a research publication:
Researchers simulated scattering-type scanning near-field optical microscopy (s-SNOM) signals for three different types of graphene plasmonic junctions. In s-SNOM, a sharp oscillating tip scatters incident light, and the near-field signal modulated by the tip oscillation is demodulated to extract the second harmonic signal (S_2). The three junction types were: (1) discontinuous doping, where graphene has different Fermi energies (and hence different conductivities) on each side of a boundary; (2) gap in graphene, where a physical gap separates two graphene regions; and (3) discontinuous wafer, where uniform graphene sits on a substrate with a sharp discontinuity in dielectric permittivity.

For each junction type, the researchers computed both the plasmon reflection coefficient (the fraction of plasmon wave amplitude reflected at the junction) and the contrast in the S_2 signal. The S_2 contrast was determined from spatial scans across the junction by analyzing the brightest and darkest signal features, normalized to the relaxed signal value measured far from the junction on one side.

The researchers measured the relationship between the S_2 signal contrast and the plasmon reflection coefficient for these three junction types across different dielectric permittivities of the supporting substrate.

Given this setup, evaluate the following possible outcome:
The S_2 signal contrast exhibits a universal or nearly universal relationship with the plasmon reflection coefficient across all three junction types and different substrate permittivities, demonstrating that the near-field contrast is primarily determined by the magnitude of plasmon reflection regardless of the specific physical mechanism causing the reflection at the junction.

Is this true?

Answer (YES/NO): NO